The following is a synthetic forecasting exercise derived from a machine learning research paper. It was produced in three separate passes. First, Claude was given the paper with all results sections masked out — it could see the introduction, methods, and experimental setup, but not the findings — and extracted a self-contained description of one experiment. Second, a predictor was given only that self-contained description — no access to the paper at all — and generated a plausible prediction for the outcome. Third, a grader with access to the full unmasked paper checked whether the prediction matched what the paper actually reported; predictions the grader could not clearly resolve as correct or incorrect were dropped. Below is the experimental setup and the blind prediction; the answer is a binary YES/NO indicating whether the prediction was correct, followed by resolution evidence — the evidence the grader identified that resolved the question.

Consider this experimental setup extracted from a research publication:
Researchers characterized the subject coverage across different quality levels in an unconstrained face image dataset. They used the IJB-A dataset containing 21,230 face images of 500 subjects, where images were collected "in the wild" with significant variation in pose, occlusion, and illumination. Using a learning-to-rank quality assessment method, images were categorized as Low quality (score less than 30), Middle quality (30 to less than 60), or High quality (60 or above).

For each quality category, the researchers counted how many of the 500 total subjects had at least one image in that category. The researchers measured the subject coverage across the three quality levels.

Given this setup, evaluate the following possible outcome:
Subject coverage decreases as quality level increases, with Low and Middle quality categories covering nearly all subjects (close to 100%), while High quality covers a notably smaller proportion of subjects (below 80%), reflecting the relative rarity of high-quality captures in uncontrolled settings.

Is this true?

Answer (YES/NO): NO